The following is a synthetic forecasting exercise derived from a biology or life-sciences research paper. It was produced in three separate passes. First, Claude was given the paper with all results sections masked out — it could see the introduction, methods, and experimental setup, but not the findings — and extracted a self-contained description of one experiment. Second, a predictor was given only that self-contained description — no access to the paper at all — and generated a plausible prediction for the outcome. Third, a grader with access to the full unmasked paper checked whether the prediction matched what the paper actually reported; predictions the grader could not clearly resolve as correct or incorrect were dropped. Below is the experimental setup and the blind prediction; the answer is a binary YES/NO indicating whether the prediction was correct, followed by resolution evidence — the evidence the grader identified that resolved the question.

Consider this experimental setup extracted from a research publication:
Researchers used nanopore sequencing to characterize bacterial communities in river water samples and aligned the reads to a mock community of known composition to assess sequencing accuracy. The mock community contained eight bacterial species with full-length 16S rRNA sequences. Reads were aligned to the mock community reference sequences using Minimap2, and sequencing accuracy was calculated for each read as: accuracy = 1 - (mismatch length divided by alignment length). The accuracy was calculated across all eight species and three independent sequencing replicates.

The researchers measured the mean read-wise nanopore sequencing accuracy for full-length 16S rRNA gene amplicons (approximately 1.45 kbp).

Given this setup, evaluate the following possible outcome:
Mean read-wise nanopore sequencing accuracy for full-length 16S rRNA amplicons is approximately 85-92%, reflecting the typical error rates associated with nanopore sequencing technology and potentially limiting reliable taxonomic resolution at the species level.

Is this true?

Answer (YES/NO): NO